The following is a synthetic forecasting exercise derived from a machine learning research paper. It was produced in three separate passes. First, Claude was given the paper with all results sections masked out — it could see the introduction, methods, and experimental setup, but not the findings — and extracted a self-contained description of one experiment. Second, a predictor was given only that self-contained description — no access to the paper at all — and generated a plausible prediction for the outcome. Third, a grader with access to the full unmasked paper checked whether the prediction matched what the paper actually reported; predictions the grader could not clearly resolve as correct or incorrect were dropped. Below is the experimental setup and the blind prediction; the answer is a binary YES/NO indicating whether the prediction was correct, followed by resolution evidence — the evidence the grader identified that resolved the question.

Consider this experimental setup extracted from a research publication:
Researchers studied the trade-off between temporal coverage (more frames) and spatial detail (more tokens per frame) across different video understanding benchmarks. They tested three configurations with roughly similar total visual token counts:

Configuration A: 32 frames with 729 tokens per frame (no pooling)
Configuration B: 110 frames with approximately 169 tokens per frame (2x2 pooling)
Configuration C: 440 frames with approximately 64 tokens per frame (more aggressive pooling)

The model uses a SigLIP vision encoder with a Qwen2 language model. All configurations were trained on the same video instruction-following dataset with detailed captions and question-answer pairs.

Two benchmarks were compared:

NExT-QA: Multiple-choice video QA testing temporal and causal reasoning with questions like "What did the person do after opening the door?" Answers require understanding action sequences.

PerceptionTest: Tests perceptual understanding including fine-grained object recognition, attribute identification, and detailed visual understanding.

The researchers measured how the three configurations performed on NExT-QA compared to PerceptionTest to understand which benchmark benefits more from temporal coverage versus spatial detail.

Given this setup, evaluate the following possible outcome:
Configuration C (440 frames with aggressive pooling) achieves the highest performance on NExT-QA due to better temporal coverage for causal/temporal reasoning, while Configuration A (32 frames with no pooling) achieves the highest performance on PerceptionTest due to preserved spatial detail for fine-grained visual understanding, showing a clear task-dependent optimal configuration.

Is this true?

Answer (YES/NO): NO